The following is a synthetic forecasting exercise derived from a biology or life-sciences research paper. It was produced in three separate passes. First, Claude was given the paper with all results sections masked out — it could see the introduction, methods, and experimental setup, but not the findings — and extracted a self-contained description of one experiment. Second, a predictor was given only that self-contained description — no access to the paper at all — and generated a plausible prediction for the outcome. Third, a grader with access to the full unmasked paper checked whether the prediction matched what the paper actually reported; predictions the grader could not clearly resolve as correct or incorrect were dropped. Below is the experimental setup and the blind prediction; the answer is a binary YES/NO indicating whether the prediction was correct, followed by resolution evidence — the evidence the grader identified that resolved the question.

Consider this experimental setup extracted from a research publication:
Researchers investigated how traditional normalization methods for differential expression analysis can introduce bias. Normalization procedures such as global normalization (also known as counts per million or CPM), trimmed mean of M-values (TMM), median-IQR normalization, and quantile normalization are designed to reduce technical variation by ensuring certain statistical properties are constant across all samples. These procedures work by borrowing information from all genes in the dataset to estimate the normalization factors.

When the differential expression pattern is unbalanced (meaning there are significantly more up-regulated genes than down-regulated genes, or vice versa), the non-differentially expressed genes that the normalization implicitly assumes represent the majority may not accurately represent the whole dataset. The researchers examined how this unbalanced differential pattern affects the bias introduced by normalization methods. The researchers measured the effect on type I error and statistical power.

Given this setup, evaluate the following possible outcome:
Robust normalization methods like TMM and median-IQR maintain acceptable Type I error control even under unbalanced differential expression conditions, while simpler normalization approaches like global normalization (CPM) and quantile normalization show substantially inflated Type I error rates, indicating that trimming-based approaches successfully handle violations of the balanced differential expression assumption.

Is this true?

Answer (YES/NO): NO